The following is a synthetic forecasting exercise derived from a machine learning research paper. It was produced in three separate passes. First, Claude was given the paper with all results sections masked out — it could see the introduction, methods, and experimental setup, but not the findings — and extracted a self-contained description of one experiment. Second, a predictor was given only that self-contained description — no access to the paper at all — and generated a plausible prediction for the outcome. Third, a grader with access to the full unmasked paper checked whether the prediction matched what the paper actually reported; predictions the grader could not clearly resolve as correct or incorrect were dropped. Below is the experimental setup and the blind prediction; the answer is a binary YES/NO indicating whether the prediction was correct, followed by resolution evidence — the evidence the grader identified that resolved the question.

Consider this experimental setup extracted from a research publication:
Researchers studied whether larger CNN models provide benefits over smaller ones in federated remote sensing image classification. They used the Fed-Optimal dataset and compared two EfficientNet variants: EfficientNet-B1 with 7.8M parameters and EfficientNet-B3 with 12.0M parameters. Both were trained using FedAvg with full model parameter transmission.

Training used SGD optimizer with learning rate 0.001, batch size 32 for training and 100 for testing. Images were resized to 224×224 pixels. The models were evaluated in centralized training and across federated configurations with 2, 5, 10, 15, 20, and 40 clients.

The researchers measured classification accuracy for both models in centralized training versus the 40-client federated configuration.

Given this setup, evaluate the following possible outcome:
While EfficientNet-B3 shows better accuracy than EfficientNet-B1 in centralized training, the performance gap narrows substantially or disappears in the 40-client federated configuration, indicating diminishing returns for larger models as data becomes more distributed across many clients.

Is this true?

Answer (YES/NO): NO